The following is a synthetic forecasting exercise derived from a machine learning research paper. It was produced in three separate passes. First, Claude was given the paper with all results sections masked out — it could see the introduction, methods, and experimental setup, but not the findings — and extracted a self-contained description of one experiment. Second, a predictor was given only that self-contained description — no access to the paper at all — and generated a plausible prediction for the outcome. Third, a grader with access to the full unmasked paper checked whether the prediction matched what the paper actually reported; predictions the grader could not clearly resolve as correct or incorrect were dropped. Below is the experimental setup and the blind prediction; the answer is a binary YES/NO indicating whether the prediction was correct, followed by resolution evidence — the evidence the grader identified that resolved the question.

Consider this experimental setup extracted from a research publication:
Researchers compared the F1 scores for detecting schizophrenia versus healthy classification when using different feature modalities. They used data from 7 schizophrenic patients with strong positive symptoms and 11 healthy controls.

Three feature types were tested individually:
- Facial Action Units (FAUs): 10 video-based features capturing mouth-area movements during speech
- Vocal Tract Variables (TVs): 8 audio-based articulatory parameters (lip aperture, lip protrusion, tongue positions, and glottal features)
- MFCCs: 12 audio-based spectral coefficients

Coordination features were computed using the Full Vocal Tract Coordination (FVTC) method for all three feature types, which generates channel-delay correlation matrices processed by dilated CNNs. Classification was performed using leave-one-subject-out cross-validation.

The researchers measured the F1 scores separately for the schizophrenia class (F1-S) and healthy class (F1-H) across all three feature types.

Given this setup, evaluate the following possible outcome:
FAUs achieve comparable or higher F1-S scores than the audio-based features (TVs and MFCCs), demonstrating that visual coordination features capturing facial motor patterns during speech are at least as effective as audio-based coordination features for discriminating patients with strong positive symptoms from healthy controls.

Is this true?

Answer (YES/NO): YES